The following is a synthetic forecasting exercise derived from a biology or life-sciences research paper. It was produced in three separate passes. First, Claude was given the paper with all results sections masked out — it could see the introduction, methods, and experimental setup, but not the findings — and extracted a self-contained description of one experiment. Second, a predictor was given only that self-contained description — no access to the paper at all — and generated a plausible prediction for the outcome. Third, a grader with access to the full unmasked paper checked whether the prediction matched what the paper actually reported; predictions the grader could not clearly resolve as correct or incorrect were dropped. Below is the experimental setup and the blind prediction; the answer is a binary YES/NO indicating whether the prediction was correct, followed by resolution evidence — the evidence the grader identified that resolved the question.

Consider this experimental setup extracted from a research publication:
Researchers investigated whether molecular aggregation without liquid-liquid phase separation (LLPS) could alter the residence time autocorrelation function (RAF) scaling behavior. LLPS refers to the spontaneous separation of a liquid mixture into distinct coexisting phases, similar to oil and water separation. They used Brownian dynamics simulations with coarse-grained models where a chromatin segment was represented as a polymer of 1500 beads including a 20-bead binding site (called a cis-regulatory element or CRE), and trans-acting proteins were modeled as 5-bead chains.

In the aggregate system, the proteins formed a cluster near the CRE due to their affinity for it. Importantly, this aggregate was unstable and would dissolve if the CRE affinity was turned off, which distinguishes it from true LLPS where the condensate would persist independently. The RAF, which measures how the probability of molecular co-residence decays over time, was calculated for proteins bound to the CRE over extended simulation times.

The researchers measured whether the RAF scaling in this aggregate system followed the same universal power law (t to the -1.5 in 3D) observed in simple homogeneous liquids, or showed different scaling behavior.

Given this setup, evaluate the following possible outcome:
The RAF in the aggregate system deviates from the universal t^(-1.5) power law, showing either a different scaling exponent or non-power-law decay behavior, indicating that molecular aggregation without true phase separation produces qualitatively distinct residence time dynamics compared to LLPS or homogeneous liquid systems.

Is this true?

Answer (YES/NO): NO